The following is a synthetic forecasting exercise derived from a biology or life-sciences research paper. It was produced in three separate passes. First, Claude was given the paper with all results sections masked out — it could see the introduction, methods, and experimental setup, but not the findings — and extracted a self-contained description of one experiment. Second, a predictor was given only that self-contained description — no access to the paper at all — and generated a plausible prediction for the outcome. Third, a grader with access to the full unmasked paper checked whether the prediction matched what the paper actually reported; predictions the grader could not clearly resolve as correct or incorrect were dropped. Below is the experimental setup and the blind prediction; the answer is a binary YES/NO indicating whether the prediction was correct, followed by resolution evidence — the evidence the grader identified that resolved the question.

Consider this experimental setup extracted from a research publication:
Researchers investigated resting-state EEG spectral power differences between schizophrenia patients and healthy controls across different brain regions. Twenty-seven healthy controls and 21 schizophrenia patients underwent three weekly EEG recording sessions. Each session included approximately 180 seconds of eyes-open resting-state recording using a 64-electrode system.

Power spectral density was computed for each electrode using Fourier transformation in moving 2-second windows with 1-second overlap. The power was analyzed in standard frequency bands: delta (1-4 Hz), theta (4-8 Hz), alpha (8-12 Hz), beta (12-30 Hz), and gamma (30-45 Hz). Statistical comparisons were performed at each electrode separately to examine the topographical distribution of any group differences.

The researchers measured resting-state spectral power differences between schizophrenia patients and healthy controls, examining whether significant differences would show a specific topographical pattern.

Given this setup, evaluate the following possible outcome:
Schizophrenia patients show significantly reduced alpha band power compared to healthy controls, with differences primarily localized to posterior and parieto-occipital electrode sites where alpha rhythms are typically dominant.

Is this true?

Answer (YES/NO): NO